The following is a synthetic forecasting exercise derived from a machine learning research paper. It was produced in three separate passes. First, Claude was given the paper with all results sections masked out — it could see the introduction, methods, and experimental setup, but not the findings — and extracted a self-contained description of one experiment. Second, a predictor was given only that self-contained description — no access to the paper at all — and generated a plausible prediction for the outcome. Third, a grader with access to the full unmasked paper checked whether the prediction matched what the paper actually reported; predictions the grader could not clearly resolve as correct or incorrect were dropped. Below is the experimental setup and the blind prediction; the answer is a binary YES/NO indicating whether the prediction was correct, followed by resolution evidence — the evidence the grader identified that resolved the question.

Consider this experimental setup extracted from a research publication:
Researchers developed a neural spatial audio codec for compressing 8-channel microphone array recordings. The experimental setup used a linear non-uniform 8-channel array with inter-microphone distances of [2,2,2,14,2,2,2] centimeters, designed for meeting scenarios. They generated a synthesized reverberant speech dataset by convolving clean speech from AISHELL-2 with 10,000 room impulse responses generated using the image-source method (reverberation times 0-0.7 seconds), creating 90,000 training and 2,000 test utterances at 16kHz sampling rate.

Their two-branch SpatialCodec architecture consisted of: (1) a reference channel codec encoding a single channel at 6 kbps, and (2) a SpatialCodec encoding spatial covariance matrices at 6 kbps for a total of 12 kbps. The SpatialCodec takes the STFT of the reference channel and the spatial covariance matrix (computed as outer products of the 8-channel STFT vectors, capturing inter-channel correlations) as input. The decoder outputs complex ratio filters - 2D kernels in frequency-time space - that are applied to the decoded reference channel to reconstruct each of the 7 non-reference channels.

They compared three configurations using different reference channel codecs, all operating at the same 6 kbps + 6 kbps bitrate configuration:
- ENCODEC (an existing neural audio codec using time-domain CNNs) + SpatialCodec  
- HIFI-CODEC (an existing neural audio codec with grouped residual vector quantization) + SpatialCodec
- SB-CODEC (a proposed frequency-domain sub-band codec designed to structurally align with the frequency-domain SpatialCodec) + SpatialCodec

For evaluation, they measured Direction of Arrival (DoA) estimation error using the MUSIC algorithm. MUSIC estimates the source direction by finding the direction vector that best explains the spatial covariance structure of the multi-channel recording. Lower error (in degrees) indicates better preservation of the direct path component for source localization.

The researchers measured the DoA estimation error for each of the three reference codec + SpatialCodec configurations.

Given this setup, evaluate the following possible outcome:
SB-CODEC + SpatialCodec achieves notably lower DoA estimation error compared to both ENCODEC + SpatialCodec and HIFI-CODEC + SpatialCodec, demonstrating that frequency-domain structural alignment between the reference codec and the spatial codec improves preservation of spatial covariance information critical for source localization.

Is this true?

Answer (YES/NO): NO